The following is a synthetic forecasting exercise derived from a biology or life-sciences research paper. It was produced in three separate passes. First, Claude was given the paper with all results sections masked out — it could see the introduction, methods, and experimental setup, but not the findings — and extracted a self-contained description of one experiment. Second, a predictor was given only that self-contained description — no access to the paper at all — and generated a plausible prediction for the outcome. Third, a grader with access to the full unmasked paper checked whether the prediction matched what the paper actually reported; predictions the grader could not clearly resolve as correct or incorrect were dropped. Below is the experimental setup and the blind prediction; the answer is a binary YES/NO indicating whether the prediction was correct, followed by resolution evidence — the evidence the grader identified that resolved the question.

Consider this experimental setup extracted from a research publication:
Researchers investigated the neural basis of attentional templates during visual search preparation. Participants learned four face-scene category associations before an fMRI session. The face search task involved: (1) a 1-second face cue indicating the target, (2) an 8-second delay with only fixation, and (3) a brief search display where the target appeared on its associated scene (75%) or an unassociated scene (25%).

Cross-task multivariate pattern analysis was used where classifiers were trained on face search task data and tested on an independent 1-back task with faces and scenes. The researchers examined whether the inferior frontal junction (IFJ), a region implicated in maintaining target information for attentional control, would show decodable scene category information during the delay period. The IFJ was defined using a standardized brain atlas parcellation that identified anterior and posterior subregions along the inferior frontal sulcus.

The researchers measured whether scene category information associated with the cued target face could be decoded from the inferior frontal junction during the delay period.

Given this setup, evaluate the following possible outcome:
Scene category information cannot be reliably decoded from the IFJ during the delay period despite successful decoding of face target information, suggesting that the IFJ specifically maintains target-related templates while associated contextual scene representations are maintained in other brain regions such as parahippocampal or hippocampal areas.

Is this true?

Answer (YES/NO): NO